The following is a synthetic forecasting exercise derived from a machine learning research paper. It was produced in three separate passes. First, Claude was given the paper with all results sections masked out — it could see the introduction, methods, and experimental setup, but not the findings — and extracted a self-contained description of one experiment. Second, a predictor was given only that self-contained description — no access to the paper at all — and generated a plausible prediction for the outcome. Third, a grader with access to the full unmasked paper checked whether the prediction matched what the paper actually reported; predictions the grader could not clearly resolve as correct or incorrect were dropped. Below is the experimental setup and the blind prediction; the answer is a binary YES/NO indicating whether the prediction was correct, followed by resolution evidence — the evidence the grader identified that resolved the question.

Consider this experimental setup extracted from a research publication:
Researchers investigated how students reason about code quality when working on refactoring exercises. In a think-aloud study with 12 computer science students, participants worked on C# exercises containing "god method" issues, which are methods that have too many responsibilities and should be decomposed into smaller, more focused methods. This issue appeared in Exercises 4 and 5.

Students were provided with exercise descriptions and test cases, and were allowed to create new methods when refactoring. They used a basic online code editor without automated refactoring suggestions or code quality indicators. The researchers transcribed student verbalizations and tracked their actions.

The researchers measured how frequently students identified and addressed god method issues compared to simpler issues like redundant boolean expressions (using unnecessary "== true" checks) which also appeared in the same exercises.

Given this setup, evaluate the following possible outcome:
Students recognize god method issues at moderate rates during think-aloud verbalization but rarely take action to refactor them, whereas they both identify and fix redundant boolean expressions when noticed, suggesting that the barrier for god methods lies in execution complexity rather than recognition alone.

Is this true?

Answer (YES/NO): NO